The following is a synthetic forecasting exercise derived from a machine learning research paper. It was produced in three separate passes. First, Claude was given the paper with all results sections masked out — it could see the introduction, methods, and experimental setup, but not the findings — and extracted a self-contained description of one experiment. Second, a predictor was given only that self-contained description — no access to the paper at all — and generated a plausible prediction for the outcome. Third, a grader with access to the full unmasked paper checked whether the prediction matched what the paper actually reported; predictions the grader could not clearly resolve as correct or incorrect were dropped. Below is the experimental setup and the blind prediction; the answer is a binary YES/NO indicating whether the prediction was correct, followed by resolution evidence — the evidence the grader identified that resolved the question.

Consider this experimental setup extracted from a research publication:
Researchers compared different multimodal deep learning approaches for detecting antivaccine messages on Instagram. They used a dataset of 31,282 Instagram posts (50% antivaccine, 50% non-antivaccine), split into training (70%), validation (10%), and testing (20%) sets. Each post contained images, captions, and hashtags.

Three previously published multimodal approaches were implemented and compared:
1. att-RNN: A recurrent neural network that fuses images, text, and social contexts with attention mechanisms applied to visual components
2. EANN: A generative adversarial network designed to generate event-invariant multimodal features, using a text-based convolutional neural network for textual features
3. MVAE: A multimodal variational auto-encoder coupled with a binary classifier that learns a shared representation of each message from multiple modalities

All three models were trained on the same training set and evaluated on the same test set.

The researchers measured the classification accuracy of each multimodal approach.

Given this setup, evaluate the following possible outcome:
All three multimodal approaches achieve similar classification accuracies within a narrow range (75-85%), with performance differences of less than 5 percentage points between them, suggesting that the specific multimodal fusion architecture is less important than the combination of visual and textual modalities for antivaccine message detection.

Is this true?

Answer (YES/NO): NO